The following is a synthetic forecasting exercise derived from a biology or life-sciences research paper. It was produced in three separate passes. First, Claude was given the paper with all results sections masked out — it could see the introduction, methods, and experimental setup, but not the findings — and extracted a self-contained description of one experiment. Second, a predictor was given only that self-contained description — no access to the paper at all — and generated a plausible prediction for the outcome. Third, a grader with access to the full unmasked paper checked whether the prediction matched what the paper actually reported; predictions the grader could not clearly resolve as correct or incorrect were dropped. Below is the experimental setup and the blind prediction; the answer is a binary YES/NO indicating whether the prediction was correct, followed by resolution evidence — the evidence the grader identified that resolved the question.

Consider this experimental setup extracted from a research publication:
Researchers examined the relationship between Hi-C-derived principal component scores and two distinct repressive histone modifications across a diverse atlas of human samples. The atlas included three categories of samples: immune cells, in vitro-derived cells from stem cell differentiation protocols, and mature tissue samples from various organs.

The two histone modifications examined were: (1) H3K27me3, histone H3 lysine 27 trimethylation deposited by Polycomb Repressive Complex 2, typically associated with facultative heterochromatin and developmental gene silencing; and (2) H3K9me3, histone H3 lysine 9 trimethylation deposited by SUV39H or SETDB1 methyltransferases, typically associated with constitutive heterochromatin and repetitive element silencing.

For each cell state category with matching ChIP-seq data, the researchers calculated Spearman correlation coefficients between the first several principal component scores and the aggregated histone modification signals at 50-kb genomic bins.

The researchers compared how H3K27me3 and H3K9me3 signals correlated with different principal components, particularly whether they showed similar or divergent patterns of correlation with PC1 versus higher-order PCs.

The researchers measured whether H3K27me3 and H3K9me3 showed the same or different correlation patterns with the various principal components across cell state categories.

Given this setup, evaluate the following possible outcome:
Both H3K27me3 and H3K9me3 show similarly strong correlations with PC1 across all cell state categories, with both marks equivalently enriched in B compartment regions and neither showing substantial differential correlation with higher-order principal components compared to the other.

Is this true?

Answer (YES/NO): NO